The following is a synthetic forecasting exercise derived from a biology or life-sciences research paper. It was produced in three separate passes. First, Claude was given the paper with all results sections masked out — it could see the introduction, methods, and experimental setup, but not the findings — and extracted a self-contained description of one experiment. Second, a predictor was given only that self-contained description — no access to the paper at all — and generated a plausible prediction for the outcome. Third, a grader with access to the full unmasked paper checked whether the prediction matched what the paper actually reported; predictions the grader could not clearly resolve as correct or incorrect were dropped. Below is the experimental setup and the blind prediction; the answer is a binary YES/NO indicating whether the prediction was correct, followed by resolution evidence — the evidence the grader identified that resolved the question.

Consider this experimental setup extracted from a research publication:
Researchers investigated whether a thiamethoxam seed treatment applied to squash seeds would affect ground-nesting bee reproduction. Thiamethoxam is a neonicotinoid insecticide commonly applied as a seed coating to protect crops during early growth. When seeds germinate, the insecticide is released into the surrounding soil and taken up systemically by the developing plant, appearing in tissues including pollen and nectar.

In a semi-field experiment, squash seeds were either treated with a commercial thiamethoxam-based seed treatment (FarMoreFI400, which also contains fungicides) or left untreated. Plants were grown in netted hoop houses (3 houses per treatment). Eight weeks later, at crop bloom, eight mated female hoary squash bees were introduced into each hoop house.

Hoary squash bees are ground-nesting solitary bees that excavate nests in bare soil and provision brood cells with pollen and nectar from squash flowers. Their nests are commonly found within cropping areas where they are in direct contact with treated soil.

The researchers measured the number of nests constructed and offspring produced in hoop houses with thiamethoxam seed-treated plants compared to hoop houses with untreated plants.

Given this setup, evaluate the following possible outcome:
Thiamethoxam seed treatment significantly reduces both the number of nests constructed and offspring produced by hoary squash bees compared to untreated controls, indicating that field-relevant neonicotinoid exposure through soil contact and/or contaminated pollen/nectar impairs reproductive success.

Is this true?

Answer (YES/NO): NO